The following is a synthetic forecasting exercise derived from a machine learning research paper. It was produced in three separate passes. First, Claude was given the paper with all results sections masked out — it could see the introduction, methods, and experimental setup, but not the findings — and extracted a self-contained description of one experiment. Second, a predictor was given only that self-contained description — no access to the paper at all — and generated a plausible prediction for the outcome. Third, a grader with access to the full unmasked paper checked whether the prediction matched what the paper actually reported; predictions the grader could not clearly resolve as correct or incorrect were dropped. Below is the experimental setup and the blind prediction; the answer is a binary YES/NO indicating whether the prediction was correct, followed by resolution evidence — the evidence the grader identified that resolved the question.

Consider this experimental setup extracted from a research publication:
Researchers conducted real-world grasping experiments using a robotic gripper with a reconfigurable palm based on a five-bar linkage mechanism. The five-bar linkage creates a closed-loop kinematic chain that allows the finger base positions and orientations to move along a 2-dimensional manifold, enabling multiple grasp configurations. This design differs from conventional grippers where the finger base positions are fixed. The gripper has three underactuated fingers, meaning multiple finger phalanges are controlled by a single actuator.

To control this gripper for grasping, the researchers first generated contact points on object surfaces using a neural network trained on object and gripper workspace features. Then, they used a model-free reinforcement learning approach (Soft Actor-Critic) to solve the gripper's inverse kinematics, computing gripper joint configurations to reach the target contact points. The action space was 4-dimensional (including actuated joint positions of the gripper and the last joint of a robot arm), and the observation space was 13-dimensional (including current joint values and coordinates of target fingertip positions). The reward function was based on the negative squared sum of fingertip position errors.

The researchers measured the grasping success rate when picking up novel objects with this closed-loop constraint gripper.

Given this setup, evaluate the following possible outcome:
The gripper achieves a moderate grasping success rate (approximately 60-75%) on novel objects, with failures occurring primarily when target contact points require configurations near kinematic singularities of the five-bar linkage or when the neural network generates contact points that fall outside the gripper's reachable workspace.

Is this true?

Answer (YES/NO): NO